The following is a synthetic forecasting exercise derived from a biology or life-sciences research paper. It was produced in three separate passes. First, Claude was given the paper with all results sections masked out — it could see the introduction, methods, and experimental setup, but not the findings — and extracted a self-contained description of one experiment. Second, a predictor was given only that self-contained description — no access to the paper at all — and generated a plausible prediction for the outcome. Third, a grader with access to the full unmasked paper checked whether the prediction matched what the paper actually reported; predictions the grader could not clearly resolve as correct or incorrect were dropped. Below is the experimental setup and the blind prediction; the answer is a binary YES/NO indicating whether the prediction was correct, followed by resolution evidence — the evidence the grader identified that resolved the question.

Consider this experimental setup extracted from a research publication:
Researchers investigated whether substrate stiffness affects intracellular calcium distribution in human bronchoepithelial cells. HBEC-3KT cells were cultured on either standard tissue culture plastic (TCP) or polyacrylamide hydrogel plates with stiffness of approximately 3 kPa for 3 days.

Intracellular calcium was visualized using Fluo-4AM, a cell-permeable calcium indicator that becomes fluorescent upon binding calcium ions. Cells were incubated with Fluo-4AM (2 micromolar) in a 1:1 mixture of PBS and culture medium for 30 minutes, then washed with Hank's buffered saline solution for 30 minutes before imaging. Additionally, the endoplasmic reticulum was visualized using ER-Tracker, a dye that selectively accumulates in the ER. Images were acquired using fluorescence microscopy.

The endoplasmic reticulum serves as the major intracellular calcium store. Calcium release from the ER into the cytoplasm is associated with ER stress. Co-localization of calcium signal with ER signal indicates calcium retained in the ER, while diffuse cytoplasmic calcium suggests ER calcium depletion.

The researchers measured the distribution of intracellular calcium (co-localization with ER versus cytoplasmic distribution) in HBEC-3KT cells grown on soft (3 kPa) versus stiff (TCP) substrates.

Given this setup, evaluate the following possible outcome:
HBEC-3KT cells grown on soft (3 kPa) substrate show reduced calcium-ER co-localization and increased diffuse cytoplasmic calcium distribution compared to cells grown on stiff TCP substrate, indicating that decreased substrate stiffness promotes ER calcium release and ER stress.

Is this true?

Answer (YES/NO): NO